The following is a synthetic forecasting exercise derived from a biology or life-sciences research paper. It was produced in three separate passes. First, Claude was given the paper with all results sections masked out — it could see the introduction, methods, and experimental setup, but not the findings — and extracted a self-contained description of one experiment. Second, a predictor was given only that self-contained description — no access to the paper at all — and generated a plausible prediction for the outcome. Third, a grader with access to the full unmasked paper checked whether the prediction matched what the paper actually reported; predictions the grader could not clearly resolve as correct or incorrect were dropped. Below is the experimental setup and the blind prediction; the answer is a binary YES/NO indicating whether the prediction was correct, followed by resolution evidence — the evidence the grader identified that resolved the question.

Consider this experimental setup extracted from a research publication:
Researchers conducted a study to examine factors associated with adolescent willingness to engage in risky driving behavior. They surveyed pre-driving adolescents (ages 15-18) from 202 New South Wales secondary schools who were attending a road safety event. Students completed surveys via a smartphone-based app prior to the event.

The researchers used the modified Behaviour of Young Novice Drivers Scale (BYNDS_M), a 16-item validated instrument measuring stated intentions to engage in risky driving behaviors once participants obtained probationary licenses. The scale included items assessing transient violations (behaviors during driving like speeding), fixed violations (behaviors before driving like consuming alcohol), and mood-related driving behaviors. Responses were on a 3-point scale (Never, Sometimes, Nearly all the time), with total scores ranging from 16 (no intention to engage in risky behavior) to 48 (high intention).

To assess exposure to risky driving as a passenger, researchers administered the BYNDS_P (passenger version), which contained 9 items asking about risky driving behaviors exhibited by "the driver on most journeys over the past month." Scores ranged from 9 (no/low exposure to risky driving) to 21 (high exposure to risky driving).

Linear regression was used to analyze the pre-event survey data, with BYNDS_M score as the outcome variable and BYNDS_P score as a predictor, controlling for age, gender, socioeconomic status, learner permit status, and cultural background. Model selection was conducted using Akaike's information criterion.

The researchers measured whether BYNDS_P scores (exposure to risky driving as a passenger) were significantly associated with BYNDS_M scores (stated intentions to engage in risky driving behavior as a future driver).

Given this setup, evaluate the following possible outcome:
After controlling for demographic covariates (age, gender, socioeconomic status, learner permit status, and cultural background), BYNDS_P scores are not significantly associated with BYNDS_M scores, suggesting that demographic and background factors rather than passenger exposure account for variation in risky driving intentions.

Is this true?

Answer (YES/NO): NO